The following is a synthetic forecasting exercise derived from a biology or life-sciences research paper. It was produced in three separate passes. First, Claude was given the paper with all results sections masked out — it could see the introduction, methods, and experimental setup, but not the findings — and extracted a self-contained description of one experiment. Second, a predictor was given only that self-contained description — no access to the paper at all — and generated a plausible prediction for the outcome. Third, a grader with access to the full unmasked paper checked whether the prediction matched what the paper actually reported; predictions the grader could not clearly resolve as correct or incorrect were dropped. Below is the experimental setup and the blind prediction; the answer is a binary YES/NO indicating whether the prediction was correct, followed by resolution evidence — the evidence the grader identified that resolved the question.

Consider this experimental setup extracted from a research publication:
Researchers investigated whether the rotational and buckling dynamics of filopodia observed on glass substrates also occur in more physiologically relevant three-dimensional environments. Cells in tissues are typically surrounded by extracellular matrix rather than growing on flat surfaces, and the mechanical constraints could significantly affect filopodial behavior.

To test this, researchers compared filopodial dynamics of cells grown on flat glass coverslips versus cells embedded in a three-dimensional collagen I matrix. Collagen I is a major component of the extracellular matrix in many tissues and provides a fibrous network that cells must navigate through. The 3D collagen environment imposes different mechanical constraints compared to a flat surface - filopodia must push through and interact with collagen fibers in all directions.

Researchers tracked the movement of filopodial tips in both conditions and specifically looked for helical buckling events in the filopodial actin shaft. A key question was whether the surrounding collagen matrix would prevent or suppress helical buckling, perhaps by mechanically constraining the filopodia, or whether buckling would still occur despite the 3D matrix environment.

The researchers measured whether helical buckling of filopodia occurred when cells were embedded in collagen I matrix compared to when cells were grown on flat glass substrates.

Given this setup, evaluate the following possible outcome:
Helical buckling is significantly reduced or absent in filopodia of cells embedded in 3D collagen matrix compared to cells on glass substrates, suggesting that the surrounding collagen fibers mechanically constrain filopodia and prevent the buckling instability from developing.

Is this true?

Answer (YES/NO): NO